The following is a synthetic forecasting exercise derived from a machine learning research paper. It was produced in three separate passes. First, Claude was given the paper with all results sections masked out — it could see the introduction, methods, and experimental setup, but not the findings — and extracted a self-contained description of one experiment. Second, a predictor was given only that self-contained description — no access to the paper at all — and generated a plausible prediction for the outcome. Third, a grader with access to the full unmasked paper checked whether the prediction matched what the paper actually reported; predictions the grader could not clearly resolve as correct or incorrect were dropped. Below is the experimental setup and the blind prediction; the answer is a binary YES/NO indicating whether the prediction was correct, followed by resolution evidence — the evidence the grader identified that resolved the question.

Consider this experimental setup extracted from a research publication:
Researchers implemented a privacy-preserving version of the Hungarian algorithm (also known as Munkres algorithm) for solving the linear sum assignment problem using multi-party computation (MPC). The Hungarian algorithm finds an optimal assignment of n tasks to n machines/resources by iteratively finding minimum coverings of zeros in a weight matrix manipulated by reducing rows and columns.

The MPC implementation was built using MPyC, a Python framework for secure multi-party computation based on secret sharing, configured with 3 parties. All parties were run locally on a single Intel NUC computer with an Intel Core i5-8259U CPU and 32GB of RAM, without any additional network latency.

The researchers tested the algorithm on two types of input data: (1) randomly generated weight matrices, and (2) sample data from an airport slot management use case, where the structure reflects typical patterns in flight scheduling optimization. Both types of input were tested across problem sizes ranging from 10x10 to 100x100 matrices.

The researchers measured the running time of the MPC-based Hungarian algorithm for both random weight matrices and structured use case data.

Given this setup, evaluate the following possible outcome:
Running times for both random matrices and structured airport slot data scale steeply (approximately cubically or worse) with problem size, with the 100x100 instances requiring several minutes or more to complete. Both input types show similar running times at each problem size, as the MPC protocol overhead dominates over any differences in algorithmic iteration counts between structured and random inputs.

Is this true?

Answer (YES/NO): NO